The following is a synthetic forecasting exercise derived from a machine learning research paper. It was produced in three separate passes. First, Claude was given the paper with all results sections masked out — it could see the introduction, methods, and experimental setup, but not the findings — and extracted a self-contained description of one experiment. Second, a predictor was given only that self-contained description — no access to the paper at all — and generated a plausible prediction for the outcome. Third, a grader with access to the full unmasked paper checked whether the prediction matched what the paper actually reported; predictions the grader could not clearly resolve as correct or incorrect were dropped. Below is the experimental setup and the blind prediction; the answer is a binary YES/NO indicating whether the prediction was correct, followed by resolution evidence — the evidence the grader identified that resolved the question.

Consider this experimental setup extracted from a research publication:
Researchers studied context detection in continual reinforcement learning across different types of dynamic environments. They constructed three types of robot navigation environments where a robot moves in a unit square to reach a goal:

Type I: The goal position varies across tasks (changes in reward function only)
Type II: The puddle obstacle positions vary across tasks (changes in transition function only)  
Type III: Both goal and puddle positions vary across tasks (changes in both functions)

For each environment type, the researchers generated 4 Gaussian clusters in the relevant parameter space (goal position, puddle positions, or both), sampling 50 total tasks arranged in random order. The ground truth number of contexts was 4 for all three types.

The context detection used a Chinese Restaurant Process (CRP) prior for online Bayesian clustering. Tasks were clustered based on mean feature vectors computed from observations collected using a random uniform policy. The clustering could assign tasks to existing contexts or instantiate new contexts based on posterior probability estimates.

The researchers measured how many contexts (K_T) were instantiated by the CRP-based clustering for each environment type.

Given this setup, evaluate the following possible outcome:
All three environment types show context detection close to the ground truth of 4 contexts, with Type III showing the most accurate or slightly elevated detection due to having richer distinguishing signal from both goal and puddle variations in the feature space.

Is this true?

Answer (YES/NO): NO